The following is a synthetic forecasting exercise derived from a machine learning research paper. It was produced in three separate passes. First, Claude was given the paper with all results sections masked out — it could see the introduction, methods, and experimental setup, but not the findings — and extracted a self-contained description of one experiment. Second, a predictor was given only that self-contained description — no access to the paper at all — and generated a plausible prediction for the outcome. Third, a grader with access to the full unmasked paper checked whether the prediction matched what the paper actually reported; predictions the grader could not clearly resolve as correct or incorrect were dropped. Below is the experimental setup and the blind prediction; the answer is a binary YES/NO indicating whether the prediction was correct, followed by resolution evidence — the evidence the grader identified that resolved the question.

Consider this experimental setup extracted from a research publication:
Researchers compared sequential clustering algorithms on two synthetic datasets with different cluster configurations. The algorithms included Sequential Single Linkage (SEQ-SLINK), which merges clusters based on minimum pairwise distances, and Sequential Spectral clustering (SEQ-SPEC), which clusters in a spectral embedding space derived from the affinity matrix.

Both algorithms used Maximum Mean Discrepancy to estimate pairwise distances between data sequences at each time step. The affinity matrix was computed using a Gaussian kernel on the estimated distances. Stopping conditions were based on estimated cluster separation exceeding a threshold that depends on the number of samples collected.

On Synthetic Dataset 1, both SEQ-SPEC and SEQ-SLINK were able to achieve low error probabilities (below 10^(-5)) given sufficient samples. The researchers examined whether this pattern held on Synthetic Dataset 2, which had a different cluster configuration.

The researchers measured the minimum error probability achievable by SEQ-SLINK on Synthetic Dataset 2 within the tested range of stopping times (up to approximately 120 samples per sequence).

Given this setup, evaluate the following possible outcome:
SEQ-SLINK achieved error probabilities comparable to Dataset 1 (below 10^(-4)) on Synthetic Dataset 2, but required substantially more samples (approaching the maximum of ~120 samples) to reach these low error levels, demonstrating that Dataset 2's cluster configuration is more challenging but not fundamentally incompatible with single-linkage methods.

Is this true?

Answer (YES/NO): NO